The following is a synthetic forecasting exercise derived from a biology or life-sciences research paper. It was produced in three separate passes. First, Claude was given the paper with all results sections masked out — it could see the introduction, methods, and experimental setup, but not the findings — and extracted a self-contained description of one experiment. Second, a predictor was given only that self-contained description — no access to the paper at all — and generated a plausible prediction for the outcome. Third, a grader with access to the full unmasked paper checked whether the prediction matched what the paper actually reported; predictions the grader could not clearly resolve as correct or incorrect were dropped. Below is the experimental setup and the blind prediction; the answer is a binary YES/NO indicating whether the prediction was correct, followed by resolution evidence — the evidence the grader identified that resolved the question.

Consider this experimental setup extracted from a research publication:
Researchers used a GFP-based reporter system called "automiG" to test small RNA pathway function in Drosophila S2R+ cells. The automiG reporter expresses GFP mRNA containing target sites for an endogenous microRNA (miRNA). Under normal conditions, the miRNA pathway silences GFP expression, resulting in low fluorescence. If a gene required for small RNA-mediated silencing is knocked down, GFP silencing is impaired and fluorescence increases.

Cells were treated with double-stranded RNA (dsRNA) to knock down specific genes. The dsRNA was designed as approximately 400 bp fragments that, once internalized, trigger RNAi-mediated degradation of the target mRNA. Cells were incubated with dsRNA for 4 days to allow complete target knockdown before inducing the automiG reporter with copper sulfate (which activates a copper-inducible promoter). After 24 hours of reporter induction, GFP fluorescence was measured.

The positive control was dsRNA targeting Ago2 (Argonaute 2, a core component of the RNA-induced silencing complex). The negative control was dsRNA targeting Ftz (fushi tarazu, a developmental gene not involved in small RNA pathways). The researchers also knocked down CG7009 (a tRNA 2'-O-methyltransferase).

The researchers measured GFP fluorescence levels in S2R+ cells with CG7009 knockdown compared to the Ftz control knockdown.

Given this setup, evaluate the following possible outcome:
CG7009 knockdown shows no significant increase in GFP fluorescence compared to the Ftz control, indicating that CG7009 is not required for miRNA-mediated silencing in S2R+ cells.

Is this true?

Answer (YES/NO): NO